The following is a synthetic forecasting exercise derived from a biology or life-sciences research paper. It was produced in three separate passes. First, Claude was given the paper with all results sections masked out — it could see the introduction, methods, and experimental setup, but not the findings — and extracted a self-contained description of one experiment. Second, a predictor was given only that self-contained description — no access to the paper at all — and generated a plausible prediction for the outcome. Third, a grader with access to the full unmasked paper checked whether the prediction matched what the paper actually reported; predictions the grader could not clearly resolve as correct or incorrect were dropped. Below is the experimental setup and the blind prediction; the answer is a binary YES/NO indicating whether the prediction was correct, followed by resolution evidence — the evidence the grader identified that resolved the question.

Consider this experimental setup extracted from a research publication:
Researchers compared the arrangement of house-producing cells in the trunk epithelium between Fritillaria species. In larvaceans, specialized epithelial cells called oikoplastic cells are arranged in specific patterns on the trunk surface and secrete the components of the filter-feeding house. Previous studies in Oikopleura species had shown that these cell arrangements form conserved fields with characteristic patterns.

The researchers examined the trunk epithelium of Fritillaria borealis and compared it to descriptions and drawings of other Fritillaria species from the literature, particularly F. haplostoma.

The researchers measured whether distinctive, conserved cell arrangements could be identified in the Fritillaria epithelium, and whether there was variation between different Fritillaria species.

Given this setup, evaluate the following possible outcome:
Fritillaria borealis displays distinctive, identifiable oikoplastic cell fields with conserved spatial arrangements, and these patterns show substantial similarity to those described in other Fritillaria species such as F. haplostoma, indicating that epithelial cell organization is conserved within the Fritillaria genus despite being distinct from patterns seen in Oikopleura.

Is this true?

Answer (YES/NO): NO